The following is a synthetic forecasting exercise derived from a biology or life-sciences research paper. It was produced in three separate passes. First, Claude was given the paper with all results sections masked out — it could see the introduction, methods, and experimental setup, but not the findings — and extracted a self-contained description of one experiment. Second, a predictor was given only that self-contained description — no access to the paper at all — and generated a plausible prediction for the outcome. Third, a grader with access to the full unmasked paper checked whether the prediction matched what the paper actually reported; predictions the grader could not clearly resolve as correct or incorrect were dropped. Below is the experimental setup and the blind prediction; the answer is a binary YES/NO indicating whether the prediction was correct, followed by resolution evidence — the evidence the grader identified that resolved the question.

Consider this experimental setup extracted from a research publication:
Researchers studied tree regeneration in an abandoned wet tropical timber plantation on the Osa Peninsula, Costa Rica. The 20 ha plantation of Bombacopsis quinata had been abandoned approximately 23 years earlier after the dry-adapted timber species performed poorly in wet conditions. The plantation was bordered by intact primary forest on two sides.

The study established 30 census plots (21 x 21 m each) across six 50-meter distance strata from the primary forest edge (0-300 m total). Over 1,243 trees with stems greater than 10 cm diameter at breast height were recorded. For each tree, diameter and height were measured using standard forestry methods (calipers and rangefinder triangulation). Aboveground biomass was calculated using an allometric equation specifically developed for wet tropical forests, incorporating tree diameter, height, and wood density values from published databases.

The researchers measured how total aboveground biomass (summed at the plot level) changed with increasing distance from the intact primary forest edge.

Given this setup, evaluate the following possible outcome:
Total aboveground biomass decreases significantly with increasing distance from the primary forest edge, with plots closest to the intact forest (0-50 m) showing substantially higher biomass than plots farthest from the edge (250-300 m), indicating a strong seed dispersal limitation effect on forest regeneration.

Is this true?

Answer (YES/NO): NO